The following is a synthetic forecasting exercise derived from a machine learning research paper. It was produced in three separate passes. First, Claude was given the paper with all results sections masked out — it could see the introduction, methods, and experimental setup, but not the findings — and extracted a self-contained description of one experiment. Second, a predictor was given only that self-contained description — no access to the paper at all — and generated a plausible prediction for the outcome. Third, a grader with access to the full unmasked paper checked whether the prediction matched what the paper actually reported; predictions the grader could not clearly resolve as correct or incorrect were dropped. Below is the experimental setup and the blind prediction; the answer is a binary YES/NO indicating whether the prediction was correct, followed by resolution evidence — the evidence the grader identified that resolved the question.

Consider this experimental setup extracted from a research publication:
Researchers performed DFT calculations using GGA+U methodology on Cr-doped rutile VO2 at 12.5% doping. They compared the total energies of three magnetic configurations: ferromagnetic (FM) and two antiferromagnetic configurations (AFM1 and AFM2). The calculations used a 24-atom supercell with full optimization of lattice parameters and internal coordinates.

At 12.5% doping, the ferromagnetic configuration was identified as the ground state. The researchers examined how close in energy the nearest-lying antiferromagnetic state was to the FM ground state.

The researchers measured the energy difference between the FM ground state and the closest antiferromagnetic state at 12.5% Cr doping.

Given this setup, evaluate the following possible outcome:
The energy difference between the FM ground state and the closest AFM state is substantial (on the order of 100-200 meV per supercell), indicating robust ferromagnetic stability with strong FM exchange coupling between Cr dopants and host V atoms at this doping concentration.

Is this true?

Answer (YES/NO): YES